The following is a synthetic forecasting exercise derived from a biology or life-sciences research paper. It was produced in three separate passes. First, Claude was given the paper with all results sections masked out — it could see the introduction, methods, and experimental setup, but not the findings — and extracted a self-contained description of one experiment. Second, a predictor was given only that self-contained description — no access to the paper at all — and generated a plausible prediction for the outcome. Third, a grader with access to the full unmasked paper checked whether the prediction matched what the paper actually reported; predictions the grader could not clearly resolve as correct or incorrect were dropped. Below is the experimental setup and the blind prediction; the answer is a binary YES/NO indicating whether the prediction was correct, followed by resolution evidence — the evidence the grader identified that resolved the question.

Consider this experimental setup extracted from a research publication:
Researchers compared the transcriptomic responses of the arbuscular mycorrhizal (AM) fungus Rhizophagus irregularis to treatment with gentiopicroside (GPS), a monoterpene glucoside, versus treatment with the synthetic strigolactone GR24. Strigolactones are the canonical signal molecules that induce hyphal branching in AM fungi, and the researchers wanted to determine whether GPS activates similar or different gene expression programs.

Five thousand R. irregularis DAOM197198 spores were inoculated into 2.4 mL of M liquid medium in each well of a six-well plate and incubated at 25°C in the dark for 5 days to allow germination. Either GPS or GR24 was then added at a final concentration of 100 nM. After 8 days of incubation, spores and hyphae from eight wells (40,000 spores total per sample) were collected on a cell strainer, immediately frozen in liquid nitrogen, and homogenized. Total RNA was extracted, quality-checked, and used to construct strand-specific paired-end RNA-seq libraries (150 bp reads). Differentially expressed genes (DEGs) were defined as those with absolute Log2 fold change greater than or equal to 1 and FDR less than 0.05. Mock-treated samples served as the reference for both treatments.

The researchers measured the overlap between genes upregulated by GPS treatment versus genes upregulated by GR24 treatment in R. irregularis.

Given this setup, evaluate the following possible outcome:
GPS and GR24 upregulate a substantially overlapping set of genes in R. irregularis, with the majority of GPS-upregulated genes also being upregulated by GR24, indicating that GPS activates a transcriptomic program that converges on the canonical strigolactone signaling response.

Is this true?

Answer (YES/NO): YES